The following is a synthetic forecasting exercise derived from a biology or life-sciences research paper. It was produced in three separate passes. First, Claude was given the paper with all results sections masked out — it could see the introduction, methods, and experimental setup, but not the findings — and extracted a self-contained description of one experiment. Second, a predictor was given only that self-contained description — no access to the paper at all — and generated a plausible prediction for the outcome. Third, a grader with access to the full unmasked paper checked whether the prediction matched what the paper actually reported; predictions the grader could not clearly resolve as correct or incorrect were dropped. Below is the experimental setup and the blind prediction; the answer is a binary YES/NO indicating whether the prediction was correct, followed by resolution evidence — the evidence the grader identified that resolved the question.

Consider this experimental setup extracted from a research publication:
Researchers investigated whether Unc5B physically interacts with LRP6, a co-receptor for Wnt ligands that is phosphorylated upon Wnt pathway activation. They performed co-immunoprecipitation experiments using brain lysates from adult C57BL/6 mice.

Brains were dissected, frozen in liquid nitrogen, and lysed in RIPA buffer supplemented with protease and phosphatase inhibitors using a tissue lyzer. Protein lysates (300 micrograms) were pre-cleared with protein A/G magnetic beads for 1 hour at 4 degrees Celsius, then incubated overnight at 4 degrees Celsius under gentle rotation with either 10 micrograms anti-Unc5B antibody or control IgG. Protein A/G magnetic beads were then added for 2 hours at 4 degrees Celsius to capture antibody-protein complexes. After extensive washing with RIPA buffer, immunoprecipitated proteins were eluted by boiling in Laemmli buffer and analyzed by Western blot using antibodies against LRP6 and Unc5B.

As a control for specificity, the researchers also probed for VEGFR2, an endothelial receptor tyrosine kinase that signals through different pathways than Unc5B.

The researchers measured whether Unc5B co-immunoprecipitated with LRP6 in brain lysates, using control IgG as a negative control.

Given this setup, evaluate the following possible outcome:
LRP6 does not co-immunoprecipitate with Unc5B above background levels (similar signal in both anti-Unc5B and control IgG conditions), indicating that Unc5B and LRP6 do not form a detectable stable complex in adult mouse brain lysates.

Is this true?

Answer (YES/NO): NO